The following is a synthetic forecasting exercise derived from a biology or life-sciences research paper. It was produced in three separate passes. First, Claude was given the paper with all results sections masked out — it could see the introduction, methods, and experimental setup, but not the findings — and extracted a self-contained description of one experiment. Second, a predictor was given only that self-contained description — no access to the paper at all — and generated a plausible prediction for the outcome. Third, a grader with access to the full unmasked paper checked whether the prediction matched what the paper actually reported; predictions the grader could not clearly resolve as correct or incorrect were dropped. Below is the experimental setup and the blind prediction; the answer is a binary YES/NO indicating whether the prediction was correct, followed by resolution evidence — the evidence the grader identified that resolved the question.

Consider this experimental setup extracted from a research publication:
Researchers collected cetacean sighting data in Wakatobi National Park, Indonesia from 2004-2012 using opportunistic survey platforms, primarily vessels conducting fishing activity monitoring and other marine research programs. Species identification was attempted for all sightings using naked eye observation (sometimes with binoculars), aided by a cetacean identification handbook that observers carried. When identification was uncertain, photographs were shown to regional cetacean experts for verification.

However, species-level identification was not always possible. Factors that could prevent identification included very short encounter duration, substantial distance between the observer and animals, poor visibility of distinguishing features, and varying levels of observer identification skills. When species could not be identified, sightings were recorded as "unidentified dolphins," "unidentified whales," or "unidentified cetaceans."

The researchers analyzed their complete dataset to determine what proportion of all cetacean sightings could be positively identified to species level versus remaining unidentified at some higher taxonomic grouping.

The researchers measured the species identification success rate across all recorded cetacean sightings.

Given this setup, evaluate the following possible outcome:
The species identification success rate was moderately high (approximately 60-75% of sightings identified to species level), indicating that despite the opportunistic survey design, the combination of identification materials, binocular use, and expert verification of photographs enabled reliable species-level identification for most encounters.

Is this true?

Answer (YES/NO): NO